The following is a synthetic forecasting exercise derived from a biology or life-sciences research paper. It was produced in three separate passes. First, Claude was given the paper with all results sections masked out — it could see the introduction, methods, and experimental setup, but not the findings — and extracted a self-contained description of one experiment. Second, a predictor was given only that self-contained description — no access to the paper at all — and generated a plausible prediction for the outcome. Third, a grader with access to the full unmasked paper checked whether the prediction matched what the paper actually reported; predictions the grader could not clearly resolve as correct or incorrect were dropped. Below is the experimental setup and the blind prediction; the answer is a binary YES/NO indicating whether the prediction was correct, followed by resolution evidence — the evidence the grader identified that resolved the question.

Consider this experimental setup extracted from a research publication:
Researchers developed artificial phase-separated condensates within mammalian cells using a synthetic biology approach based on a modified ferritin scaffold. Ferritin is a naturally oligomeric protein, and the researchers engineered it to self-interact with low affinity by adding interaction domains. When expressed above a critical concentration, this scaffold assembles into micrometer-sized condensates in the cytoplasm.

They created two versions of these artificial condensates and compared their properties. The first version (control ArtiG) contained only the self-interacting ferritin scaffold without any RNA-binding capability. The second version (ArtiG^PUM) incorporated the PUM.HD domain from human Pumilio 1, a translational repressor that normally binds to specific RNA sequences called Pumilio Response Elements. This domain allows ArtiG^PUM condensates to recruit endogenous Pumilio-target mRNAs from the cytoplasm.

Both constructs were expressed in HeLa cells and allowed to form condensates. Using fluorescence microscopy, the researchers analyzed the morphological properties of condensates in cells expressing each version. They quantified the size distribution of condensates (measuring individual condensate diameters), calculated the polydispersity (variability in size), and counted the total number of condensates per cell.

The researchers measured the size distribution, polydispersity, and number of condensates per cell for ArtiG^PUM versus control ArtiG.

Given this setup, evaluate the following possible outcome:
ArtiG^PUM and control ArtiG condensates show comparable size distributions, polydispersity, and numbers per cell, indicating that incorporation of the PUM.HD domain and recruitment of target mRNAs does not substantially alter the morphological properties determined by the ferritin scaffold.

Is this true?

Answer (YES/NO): NO